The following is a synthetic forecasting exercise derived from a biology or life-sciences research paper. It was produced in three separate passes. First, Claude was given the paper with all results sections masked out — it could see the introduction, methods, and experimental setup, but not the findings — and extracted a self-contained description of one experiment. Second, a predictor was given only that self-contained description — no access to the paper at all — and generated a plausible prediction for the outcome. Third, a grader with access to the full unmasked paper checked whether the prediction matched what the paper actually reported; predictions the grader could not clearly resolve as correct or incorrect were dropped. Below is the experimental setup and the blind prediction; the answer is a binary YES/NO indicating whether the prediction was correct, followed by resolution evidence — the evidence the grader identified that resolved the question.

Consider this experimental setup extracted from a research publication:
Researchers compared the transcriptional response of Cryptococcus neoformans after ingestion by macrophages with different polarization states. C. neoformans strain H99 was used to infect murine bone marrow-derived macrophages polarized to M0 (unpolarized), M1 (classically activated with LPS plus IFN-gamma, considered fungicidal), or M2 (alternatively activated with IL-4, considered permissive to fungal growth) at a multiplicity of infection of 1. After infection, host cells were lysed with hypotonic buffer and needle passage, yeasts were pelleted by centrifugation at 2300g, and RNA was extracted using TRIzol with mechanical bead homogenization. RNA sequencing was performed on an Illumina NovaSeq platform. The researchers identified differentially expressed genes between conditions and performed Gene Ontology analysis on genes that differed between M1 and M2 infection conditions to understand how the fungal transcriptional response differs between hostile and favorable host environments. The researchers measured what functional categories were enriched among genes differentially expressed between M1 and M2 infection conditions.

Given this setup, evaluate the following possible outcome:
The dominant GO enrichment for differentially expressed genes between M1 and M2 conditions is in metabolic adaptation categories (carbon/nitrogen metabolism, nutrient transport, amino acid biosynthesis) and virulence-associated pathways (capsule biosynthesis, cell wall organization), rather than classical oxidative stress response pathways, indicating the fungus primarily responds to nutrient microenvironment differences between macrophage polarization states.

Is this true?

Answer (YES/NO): NO